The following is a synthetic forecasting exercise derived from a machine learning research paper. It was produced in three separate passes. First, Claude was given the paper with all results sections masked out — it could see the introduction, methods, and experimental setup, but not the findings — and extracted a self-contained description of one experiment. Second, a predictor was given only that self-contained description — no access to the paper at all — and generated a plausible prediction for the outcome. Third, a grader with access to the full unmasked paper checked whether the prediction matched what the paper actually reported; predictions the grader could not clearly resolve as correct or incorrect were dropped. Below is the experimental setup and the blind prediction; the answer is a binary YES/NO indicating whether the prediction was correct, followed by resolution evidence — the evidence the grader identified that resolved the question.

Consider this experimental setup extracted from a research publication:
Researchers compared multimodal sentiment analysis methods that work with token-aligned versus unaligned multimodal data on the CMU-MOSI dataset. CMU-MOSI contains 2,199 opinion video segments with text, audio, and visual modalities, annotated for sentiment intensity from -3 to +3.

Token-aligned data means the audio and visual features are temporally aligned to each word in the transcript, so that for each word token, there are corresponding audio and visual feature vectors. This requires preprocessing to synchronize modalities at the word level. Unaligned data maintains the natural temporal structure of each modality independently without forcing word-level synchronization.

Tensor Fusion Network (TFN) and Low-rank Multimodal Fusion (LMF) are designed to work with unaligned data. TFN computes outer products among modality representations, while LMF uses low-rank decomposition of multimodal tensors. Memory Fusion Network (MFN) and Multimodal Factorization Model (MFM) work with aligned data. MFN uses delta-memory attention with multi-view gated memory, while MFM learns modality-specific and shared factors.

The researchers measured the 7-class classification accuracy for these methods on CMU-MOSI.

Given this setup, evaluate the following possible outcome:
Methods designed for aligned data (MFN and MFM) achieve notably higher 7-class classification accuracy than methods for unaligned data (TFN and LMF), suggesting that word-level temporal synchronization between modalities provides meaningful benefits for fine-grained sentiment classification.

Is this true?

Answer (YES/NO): NO